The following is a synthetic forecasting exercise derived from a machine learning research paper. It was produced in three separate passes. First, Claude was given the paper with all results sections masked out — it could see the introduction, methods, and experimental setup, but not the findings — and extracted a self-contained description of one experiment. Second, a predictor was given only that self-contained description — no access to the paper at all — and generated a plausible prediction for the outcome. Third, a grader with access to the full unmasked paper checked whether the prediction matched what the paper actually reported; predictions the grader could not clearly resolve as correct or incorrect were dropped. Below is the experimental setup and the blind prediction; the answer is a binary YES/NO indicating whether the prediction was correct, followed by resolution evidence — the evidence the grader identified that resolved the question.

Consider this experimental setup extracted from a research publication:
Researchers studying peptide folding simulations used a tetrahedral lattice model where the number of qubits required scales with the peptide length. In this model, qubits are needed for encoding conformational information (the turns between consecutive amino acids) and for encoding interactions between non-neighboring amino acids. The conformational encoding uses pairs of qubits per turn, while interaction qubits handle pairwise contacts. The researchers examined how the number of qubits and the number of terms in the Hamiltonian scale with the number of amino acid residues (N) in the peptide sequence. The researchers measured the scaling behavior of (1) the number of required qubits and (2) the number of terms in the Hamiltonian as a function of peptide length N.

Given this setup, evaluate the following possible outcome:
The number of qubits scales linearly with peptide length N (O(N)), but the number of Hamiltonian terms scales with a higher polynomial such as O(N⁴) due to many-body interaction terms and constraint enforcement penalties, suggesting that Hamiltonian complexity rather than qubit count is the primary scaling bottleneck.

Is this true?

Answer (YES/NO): NO